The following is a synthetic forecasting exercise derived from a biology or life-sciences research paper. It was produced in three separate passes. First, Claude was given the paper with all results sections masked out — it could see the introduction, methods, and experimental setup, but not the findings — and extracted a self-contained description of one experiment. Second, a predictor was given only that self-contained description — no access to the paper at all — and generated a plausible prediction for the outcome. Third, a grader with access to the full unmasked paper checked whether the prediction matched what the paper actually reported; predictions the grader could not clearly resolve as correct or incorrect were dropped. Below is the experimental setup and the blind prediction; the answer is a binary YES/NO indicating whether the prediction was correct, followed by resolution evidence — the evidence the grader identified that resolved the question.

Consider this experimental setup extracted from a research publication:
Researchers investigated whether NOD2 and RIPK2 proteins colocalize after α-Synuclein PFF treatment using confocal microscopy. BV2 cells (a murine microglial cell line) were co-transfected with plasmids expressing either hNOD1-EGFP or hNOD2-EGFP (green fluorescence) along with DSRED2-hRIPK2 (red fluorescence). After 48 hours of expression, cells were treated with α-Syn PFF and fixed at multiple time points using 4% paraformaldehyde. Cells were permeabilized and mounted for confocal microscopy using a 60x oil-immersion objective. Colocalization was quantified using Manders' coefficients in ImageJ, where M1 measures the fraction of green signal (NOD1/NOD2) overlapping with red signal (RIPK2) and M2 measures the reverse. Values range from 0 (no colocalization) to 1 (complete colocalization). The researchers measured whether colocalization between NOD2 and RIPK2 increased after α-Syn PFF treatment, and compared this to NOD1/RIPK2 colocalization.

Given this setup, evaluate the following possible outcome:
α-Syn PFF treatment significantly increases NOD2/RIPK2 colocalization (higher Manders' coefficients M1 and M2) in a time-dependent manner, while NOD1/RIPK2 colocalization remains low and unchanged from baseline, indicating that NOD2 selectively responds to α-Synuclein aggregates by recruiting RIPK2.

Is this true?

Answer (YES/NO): YES